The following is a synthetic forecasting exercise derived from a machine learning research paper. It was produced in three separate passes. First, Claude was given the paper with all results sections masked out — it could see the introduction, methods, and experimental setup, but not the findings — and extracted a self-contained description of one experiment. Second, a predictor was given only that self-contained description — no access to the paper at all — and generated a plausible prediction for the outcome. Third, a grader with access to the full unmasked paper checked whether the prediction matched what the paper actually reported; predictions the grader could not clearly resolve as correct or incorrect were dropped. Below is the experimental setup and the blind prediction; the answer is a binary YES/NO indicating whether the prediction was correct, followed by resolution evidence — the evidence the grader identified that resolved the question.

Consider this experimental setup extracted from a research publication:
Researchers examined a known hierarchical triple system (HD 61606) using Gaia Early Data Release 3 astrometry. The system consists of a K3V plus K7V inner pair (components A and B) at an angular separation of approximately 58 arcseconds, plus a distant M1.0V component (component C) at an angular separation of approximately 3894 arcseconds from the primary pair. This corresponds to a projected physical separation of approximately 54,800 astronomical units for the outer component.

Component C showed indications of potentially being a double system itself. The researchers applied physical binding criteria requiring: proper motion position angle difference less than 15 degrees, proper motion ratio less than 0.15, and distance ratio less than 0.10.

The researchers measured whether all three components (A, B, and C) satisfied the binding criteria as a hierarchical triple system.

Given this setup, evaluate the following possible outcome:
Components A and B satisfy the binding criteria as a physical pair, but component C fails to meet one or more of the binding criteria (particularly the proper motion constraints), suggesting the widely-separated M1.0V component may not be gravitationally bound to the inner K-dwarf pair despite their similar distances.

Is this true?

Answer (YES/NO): NO